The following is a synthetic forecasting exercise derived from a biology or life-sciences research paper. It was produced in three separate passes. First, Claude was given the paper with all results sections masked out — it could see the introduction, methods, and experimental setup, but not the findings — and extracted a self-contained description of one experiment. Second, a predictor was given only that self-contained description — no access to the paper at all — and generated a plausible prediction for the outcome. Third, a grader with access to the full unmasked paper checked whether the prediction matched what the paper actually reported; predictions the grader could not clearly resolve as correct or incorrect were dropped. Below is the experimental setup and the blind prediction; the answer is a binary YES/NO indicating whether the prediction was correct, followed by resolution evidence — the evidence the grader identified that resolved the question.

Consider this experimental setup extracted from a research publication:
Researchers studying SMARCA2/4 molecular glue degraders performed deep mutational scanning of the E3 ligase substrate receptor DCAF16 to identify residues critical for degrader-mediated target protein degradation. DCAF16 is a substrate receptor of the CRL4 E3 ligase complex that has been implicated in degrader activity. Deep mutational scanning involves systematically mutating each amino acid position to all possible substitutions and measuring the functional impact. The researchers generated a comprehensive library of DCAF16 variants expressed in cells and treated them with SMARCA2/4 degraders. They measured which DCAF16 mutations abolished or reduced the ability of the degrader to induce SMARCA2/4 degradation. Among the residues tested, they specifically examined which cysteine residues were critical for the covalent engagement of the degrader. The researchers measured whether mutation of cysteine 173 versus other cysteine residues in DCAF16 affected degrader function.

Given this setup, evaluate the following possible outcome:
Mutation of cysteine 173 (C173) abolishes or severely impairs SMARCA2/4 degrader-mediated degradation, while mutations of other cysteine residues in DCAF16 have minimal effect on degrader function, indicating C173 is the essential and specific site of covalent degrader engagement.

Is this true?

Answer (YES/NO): YES